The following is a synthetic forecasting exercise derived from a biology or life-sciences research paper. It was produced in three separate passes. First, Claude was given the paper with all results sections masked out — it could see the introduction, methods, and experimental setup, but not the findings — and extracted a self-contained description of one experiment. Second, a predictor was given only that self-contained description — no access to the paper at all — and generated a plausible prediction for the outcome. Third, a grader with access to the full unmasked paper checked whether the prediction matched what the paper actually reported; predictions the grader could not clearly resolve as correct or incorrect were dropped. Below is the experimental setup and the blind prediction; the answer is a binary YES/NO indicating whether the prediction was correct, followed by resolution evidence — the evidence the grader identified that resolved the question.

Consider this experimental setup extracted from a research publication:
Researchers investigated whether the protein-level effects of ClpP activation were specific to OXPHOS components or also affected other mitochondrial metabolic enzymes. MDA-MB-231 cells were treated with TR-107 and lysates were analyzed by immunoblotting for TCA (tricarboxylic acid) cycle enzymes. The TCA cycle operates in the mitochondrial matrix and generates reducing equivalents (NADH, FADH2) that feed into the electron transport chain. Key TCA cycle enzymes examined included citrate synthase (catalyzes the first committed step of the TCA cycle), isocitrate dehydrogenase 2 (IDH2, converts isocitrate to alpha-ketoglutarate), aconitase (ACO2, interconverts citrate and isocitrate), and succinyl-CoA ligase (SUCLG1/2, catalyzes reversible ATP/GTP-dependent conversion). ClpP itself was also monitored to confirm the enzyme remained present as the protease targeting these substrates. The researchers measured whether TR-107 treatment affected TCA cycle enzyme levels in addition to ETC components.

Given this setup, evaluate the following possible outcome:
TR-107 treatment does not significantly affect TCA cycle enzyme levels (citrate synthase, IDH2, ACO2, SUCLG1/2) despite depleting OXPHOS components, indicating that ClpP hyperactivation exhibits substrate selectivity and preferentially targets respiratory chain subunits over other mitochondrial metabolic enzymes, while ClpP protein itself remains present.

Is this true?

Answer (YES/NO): NO